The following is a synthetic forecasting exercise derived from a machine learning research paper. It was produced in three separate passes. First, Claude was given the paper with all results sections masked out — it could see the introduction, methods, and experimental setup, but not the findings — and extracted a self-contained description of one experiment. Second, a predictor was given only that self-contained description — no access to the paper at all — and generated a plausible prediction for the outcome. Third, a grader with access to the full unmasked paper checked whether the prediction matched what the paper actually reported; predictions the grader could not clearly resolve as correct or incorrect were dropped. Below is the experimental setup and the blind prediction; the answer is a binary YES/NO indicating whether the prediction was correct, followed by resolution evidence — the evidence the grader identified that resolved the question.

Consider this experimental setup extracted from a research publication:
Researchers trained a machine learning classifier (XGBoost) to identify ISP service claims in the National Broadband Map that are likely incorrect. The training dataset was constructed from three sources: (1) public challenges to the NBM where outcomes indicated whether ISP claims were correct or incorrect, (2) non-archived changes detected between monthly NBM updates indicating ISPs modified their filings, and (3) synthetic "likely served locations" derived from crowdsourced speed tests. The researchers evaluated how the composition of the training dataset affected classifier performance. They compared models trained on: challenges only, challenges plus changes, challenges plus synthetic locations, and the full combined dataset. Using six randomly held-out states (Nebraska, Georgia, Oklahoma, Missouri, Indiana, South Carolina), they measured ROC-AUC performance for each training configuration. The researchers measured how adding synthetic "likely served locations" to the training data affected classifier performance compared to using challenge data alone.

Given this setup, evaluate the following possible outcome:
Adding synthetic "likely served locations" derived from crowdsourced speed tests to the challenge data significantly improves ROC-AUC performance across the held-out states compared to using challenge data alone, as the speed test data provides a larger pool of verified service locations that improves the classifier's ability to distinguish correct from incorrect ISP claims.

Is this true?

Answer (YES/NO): YES